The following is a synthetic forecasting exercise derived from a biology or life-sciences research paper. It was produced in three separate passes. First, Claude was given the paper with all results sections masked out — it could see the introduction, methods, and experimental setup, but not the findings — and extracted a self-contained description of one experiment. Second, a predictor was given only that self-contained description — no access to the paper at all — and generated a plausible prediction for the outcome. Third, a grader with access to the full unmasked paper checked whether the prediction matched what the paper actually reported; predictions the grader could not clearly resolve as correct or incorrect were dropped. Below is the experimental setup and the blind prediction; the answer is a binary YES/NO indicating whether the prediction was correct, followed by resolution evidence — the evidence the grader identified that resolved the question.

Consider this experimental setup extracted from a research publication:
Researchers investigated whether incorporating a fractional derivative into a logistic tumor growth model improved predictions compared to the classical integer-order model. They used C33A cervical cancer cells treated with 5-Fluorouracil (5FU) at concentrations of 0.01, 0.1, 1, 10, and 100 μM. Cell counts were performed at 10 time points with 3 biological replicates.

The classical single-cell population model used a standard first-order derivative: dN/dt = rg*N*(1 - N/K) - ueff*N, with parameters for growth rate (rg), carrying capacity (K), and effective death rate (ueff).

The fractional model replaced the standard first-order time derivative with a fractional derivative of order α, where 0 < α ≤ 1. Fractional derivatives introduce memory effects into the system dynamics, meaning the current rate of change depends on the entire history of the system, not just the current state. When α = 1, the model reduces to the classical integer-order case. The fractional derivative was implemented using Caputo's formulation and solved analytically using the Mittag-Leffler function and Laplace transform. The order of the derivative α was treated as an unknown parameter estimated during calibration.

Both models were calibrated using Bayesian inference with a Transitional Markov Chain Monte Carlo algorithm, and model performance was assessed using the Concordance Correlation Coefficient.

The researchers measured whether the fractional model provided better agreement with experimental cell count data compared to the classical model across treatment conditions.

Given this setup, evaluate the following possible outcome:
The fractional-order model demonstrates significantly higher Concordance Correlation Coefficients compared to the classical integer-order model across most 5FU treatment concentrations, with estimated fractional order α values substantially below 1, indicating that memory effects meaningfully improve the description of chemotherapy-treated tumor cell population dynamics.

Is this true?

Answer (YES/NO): NO